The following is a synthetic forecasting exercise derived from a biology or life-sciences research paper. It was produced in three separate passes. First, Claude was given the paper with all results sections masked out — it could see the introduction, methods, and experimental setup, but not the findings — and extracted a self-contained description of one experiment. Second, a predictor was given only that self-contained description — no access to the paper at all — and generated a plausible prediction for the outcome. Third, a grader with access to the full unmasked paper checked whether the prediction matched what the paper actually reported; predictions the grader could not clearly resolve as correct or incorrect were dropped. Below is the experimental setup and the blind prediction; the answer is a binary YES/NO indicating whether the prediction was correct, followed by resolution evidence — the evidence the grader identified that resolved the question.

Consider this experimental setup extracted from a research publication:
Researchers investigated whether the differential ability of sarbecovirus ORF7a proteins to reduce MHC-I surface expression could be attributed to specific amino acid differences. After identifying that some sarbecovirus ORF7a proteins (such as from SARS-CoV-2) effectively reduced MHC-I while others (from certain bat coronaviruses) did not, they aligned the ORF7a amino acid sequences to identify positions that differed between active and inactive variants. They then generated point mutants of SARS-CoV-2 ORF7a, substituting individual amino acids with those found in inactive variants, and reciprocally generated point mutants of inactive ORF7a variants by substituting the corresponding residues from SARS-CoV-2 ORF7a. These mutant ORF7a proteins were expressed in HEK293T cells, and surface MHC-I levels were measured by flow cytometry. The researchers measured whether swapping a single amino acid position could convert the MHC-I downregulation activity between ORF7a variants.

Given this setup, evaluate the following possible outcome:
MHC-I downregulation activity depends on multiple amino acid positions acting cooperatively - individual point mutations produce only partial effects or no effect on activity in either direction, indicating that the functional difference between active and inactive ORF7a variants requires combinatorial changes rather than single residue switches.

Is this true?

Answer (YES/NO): NO